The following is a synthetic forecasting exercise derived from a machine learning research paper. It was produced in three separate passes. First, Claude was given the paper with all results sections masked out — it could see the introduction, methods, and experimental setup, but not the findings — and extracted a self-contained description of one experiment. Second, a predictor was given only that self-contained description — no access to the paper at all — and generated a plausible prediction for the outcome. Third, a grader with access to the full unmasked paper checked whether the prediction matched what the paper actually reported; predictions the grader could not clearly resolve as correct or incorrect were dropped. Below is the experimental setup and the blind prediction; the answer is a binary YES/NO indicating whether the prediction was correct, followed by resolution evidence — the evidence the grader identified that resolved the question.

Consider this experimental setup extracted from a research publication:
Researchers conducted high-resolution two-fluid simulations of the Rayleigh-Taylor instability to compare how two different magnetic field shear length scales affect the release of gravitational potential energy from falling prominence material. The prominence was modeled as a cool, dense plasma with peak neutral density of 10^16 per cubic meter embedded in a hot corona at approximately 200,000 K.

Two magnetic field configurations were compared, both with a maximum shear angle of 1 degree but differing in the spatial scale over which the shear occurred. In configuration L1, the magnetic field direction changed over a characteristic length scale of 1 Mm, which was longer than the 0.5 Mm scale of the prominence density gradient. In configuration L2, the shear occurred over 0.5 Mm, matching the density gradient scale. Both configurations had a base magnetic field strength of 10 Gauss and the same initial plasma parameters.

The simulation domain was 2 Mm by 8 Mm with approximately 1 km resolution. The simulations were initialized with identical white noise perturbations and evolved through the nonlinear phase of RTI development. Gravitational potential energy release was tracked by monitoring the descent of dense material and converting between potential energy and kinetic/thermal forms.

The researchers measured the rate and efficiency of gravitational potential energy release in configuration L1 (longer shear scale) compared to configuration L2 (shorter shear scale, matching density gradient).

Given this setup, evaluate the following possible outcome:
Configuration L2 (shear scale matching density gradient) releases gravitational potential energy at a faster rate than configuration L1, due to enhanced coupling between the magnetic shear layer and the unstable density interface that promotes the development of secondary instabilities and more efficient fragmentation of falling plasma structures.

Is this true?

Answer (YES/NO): NO